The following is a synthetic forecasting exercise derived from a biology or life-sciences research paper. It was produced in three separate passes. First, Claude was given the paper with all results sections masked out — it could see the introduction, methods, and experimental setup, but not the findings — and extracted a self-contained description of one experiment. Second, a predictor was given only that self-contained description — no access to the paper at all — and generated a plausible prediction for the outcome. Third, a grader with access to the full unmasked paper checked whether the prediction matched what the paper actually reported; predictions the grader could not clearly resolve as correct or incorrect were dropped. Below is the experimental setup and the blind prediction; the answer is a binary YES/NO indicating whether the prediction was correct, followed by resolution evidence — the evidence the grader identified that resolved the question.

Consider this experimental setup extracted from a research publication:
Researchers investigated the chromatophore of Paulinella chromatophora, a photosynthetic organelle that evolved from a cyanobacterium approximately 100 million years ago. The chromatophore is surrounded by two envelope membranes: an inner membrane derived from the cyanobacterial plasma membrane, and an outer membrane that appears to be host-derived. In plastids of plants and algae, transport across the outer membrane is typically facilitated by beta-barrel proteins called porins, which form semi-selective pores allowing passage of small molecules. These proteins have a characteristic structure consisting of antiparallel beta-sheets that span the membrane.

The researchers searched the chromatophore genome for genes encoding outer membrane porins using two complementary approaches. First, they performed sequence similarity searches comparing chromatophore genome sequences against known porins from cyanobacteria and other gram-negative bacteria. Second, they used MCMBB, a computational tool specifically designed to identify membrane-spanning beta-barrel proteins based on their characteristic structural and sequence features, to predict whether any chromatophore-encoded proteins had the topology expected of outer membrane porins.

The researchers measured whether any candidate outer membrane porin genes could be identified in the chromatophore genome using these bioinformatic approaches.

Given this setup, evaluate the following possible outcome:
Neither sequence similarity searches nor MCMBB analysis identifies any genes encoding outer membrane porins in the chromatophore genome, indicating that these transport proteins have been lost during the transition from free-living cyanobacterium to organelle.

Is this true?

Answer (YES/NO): YES